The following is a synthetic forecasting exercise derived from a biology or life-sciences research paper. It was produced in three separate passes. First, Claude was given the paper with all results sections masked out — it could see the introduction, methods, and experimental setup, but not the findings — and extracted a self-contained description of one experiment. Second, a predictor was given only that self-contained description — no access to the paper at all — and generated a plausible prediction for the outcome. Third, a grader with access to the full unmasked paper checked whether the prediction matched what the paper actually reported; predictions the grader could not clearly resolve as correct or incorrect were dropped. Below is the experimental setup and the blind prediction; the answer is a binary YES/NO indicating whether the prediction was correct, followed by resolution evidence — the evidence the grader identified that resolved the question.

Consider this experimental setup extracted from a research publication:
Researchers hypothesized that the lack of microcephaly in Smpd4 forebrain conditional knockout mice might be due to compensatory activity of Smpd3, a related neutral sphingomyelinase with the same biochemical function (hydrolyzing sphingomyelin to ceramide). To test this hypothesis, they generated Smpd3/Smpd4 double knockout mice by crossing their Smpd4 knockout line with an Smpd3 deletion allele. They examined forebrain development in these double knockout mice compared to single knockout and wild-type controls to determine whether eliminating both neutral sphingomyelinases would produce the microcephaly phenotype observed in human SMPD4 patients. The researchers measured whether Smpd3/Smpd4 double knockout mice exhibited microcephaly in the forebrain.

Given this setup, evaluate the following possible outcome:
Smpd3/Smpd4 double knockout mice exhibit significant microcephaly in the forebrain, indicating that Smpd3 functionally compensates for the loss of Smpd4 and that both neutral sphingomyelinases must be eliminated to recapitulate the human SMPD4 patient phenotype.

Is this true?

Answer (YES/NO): NO